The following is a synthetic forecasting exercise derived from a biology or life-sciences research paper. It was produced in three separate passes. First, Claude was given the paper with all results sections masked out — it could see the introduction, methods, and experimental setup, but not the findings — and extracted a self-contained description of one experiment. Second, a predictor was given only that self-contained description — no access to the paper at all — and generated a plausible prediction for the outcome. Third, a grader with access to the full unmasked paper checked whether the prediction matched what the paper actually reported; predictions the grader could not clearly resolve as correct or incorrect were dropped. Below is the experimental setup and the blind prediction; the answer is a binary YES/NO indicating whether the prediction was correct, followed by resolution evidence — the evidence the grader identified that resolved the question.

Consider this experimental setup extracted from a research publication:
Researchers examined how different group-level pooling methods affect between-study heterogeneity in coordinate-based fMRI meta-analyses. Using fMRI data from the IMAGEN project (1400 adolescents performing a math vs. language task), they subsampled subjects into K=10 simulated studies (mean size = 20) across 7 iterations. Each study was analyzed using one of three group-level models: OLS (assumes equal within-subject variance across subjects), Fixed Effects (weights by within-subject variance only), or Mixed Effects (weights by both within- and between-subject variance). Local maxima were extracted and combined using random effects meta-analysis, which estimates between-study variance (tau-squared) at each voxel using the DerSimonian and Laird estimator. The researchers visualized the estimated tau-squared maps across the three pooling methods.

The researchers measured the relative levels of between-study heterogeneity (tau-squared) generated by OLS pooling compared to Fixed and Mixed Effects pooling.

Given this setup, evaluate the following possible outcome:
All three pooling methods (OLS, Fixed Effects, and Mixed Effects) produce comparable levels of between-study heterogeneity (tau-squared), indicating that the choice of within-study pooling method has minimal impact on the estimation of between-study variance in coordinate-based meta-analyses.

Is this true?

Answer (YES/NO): NO